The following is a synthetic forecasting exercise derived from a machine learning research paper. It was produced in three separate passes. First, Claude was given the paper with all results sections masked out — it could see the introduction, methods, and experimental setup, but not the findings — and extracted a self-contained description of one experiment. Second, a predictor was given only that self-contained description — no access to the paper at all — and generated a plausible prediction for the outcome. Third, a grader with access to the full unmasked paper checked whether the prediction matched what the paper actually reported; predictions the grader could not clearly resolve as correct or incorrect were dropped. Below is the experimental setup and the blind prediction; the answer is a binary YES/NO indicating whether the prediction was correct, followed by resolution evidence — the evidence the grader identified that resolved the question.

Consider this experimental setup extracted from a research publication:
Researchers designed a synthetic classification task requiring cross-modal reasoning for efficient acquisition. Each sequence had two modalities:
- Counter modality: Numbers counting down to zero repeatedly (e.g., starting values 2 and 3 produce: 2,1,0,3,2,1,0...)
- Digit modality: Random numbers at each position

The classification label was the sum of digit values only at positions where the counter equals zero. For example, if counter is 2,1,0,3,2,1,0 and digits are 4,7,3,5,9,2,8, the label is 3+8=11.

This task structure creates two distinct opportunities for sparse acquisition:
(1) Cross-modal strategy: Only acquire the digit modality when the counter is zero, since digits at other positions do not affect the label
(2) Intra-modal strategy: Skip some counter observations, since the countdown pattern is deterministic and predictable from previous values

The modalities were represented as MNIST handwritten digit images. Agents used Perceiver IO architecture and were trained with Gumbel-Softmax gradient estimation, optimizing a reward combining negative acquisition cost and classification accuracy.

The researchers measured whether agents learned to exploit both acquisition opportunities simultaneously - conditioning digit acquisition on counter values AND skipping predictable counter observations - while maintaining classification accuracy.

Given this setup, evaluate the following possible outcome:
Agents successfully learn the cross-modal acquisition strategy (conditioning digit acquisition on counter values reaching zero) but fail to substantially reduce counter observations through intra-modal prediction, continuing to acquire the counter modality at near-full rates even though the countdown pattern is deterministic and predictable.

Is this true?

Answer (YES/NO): NO